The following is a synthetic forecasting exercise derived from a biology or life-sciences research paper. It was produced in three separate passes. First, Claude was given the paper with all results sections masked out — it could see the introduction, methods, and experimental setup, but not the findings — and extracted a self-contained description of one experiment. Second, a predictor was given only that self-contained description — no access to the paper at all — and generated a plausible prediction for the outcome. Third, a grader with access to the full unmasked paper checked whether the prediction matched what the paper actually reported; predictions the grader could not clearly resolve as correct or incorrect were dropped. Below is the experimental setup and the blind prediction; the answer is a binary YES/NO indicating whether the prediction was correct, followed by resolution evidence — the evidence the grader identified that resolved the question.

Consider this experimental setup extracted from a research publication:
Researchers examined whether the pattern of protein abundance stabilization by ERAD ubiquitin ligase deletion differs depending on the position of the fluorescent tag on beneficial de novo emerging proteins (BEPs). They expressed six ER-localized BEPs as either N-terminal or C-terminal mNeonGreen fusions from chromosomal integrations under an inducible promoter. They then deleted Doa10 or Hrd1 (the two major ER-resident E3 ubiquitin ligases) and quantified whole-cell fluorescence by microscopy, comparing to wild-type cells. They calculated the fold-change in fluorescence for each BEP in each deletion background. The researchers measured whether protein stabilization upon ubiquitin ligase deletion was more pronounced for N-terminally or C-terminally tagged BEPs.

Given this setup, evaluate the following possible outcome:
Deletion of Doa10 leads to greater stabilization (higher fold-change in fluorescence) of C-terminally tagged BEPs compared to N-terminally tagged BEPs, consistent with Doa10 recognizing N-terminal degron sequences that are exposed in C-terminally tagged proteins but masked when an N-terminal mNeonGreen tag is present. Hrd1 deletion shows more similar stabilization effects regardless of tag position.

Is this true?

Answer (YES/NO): NO